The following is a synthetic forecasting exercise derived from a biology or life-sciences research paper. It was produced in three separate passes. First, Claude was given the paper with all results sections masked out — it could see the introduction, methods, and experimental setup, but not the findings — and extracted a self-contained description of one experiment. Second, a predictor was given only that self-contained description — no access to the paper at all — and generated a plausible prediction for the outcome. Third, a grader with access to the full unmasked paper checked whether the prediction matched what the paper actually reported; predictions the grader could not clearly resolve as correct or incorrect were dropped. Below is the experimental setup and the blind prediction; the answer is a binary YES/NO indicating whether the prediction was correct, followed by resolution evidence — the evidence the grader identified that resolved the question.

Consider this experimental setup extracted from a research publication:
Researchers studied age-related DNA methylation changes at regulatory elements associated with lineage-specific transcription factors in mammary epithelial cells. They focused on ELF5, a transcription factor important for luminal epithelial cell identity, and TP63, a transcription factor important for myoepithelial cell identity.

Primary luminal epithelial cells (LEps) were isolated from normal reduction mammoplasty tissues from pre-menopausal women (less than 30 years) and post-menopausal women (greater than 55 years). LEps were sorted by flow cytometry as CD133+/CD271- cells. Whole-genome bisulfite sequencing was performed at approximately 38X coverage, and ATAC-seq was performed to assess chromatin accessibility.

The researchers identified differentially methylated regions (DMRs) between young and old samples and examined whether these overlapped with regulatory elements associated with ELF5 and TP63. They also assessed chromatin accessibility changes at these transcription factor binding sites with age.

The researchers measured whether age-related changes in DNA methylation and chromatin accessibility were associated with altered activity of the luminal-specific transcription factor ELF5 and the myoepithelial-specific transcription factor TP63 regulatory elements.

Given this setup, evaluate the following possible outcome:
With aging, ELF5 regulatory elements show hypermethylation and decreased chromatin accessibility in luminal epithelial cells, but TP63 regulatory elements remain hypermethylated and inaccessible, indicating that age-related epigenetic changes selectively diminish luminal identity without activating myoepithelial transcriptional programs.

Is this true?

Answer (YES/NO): NO